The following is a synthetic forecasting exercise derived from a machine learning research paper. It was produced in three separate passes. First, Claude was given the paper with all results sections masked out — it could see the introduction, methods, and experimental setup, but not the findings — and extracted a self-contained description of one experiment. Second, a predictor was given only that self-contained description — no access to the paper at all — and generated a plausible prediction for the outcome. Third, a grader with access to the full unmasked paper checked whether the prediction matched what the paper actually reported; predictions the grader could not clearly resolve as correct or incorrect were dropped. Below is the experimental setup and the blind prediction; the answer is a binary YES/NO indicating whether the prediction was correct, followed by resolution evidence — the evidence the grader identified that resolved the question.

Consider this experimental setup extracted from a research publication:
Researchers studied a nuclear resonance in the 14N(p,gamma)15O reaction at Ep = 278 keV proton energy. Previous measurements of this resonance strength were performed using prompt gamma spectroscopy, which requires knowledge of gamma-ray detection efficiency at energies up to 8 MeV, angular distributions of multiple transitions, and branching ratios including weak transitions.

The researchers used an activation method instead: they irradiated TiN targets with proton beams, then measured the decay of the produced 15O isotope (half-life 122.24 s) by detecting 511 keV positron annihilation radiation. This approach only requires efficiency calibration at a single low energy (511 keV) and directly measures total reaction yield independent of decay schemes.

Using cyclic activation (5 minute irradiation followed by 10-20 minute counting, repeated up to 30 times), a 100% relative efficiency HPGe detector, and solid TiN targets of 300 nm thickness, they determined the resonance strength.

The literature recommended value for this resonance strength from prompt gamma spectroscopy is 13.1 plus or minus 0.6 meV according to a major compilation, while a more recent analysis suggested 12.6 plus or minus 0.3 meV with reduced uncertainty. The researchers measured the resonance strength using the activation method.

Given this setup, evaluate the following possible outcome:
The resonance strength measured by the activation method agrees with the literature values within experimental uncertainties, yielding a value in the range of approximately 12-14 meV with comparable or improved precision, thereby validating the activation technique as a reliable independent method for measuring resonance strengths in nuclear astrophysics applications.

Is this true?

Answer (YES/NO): YES